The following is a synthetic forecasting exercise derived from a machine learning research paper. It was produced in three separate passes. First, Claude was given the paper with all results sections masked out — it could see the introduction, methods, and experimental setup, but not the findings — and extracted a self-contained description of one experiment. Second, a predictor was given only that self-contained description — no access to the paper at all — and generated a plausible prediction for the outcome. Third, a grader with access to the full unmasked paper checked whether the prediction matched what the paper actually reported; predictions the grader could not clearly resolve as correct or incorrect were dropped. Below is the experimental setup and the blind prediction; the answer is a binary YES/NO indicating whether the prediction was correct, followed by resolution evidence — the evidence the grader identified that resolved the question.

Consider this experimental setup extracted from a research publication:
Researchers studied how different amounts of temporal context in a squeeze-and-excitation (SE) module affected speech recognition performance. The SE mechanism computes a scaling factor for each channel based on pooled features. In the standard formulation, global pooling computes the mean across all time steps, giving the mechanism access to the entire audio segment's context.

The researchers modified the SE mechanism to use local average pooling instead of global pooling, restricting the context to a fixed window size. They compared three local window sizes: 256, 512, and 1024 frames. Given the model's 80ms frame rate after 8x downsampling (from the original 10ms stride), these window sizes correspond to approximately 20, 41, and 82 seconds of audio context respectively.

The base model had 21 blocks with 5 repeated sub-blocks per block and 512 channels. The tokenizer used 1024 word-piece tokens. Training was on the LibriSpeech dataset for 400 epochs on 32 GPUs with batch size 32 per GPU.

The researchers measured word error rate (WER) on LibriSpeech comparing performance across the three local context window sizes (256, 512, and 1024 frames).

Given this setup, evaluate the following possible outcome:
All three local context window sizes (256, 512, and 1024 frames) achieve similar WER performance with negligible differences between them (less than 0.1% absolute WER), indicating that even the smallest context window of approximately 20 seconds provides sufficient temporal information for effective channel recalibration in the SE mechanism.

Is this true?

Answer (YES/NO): NO